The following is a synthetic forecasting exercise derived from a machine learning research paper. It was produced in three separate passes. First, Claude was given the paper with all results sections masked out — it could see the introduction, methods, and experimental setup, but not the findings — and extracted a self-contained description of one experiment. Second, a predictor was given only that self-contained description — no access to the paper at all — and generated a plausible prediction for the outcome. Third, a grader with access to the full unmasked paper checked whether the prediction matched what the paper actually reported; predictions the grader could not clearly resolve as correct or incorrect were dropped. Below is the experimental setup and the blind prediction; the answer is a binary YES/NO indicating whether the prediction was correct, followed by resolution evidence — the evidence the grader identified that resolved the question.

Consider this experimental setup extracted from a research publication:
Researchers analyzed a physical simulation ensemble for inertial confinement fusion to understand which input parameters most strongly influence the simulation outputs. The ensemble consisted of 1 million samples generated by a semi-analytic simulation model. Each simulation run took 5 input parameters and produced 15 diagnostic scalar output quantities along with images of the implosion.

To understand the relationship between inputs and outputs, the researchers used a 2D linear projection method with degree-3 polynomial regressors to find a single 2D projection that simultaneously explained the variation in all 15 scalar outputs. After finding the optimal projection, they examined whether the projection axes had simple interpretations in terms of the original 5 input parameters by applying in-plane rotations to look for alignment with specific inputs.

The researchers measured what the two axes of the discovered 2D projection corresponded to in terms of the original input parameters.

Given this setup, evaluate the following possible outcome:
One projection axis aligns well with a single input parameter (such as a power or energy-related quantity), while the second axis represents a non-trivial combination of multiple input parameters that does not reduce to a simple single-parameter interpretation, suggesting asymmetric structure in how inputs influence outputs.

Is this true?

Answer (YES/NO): NO